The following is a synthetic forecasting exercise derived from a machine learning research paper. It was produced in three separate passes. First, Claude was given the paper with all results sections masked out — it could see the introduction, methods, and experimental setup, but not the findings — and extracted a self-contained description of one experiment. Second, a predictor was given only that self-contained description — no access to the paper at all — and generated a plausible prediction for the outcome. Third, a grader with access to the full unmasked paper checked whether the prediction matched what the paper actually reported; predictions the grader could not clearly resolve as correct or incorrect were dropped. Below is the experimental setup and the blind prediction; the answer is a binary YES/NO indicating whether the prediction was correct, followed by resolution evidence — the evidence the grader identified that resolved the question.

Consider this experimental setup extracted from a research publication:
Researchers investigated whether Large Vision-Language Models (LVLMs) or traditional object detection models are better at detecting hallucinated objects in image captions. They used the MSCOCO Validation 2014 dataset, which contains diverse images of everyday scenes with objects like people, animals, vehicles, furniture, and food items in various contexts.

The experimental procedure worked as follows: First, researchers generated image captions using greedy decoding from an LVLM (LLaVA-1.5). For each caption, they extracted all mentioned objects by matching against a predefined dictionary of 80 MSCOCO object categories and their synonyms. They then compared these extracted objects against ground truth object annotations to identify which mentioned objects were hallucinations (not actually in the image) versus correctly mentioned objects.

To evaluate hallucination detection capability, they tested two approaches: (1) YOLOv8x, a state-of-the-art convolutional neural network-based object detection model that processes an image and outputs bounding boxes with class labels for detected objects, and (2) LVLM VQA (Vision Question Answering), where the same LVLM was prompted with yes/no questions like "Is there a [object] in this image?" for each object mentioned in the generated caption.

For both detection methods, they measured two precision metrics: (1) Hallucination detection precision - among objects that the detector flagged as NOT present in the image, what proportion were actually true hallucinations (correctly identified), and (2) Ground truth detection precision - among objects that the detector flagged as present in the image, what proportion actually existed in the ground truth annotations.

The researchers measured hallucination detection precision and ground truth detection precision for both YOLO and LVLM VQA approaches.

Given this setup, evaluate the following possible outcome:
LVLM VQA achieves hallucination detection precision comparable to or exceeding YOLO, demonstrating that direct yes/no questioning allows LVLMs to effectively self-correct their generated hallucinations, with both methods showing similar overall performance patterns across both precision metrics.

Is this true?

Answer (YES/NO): NO